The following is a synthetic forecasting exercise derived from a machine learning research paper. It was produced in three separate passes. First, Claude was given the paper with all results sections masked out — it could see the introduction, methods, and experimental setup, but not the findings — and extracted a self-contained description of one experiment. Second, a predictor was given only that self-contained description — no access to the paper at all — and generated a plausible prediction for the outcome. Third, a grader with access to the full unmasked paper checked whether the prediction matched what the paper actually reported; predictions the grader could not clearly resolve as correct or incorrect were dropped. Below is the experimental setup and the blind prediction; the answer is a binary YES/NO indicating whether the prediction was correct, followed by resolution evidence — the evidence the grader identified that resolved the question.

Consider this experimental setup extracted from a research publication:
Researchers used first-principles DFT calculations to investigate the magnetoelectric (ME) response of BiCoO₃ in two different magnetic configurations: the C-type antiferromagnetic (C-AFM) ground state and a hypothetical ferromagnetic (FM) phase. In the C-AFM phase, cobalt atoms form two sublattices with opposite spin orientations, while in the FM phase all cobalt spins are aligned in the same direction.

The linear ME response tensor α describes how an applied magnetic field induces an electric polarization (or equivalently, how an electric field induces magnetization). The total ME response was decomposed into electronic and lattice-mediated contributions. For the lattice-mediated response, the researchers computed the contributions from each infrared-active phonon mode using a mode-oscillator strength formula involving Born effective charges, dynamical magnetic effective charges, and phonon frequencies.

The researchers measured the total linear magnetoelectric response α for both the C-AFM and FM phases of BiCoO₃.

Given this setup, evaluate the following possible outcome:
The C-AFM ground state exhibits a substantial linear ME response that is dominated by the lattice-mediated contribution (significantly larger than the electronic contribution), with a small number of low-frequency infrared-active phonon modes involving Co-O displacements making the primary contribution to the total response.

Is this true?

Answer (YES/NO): NO